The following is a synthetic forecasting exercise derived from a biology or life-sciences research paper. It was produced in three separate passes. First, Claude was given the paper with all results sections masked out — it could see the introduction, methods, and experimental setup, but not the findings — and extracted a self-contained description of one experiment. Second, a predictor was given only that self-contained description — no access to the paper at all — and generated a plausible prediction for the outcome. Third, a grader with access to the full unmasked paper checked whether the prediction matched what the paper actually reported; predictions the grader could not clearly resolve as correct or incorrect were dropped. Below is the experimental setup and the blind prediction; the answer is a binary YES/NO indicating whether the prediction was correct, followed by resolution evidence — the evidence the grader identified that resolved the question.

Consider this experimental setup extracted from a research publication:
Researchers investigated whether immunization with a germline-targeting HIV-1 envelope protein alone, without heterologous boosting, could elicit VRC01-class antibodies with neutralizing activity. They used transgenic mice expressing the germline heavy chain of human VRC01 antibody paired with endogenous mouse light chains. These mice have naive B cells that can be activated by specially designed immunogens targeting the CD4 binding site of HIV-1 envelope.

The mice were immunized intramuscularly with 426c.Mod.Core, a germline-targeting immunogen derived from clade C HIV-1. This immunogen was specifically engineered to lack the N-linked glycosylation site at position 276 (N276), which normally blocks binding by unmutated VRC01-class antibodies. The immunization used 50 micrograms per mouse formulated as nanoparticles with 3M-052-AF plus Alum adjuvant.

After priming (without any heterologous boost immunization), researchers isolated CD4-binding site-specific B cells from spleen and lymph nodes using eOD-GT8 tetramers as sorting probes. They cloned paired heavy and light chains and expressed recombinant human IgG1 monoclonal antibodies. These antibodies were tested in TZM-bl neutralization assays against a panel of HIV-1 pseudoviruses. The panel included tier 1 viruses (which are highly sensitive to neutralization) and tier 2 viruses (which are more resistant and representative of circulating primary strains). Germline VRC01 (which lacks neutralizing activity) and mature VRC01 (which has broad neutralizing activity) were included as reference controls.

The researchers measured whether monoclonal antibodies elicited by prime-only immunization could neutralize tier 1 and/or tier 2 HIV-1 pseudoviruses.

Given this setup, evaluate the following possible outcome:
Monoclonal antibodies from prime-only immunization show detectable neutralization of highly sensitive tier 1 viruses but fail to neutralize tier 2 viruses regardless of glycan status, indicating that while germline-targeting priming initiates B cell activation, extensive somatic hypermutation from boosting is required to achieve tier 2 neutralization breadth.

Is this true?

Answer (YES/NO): NO